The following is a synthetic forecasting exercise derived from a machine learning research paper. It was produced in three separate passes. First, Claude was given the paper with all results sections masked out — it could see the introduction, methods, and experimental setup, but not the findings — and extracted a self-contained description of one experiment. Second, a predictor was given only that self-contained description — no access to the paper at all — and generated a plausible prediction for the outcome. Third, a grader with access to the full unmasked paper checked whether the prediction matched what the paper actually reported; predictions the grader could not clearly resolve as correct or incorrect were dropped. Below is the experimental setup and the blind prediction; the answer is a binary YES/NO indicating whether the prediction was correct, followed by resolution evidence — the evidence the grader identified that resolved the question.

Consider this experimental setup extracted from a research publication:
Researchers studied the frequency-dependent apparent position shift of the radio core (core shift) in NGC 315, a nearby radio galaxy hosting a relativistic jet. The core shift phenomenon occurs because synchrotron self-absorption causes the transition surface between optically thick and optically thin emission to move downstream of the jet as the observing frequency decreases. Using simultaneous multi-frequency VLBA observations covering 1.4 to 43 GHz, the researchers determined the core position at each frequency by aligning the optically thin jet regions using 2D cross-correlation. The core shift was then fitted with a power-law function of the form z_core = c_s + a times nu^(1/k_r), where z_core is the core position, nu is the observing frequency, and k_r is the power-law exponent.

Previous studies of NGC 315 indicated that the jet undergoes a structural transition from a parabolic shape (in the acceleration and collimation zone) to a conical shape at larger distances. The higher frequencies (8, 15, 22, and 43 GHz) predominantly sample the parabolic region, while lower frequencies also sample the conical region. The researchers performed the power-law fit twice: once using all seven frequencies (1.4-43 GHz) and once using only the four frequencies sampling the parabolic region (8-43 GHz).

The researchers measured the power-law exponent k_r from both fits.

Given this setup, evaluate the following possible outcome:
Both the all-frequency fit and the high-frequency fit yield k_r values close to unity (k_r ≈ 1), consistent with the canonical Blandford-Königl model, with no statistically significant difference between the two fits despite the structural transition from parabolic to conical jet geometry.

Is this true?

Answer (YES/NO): NO